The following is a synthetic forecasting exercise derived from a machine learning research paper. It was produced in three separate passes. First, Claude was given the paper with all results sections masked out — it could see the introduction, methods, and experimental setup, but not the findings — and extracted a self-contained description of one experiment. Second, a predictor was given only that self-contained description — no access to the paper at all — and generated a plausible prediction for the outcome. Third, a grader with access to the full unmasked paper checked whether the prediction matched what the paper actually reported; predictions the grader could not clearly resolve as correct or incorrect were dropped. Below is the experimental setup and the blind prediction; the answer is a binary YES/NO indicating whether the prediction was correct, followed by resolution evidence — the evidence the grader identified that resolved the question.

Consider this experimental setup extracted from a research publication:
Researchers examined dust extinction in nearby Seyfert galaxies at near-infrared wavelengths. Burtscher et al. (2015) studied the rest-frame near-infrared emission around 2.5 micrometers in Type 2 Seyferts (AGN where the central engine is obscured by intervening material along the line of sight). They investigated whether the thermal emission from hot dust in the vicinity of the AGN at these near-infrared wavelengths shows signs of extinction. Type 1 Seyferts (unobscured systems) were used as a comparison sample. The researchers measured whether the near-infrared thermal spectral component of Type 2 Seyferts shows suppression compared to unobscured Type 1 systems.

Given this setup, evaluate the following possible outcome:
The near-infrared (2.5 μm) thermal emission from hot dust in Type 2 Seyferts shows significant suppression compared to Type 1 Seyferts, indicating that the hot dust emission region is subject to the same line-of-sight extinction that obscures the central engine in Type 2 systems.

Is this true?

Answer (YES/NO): YES